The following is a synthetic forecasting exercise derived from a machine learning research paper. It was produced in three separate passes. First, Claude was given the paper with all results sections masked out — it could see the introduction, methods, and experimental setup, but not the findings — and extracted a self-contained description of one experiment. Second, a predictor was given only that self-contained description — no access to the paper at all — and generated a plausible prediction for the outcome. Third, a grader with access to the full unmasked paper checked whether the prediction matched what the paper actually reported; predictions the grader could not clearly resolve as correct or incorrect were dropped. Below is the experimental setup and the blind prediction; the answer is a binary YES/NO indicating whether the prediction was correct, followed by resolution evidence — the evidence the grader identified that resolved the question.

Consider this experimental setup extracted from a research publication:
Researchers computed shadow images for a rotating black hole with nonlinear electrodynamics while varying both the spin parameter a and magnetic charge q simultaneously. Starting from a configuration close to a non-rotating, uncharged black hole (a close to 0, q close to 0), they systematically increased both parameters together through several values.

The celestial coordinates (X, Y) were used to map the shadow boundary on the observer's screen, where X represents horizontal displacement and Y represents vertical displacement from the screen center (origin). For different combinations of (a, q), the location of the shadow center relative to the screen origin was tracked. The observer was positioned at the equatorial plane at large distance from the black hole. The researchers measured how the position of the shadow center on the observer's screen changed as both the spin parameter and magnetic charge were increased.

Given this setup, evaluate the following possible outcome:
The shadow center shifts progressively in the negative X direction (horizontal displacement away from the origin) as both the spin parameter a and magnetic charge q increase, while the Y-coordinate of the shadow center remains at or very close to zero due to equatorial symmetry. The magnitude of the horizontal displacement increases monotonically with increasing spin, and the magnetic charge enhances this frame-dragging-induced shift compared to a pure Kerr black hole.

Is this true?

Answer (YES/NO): NO